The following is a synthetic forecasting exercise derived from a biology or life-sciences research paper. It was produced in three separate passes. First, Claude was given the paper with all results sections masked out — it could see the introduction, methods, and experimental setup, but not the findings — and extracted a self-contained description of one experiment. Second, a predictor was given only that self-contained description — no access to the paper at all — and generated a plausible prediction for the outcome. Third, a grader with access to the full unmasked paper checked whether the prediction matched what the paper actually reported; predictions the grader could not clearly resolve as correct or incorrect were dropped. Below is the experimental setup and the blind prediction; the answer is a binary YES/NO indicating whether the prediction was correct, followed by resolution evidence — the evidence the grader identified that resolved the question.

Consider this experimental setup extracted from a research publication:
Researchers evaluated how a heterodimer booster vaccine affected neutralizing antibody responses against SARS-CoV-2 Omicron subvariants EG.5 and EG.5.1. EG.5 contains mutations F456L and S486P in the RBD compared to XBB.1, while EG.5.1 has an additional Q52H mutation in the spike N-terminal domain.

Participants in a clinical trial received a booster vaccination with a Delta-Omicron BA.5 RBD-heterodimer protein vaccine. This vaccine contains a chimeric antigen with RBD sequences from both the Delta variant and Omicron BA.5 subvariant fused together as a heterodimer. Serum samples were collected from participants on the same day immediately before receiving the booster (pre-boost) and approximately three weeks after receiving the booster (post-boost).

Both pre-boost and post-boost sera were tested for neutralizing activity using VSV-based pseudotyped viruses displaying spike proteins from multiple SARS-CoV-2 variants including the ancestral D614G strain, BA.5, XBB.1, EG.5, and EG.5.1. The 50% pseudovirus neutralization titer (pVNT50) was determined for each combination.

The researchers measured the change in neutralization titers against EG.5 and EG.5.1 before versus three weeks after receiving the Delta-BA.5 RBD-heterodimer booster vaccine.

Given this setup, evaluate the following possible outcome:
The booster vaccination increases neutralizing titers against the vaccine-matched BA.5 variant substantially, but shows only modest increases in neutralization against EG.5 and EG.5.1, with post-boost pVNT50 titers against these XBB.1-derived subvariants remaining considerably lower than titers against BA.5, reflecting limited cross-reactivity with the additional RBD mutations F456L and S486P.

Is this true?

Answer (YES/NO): NO